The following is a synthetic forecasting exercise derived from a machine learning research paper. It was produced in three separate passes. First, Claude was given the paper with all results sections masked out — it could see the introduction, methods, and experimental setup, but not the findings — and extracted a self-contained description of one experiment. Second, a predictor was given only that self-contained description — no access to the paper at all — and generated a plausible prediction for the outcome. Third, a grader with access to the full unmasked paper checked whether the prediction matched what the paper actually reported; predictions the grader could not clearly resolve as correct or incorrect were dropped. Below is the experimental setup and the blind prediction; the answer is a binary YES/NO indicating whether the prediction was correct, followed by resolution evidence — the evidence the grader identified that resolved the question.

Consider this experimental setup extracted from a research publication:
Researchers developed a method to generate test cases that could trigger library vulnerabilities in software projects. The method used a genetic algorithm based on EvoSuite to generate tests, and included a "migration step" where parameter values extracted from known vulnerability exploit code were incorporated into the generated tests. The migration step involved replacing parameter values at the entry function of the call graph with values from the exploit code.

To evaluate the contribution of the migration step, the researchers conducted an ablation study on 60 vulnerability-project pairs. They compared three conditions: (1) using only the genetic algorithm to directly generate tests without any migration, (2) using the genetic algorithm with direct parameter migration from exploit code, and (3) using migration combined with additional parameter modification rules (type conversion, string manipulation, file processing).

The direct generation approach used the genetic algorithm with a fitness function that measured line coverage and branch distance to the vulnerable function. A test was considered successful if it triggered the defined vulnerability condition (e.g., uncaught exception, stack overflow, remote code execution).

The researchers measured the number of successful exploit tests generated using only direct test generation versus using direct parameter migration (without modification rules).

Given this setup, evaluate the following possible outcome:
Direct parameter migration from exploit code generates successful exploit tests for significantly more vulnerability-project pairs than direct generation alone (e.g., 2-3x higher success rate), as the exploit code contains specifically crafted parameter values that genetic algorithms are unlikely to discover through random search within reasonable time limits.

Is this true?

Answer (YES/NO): YES